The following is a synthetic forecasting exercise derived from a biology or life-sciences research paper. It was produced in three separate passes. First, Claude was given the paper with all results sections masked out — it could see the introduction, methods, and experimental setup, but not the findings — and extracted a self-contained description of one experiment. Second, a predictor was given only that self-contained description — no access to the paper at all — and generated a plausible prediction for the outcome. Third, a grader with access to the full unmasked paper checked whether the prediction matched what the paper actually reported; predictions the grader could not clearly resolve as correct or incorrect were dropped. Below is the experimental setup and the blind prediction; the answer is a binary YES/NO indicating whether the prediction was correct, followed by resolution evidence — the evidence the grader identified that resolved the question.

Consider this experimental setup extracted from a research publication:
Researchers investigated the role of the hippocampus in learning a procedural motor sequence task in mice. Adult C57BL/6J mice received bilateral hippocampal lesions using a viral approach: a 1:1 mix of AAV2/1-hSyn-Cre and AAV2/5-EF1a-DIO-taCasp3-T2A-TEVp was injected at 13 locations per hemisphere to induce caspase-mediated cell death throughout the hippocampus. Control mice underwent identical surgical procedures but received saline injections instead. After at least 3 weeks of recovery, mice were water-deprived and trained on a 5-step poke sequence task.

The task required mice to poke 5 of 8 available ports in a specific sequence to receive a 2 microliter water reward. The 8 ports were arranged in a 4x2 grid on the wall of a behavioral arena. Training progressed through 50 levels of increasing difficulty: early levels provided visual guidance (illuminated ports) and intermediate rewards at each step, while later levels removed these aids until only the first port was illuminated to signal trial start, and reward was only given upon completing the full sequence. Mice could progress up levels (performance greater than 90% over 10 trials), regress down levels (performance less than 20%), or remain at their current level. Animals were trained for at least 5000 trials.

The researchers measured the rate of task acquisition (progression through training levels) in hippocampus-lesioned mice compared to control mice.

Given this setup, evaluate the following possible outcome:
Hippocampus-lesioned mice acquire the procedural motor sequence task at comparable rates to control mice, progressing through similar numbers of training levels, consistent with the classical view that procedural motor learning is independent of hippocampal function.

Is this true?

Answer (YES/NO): YES